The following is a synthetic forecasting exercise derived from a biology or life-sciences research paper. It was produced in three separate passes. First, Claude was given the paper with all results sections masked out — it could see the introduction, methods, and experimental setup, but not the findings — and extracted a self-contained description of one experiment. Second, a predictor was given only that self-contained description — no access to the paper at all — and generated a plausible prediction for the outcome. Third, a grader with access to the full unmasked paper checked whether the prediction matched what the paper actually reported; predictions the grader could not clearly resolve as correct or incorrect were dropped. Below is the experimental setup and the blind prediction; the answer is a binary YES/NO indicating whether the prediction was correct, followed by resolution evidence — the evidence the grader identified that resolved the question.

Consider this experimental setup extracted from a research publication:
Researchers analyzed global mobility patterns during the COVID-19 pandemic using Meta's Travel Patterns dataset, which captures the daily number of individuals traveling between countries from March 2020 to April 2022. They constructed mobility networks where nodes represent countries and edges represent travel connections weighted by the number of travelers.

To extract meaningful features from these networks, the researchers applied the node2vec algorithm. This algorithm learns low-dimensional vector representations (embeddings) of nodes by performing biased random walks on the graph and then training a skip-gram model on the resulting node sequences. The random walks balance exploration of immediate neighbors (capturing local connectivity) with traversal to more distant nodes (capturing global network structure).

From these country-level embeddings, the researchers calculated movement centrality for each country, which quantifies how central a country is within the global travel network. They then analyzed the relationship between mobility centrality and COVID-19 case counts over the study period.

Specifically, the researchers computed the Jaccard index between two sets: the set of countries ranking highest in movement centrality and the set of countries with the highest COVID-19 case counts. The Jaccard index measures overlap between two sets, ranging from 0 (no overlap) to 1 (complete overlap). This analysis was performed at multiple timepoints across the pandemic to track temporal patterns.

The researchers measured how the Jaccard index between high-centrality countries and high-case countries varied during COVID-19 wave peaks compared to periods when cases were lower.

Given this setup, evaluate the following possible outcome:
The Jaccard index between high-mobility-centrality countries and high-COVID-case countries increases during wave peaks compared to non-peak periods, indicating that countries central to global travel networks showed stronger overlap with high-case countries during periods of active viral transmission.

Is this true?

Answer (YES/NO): NO